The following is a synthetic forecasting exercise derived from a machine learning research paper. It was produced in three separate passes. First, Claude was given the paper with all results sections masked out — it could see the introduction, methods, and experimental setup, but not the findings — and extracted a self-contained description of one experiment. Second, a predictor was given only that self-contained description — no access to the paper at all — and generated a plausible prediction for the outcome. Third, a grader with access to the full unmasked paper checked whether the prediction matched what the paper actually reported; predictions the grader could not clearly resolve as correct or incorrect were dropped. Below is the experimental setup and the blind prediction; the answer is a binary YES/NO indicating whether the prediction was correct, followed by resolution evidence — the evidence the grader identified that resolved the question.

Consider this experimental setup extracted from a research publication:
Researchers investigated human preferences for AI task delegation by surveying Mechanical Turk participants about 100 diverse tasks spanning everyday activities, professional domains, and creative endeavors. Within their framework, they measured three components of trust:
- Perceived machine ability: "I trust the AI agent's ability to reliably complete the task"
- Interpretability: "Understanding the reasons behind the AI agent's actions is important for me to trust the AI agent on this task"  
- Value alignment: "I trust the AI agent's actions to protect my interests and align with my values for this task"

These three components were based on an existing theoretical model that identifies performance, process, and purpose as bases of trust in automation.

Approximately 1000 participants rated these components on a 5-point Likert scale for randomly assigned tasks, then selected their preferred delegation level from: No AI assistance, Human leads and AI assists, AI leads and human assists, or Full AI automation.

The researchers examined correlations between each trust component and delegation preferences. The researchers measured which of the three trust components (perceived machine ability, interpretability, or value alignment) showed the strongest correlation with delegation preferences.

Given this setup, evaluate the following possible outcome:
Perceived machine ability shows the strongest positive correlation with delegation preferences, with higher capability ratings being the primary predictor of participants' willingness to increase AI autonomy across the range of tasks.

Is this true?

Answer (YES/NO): YES